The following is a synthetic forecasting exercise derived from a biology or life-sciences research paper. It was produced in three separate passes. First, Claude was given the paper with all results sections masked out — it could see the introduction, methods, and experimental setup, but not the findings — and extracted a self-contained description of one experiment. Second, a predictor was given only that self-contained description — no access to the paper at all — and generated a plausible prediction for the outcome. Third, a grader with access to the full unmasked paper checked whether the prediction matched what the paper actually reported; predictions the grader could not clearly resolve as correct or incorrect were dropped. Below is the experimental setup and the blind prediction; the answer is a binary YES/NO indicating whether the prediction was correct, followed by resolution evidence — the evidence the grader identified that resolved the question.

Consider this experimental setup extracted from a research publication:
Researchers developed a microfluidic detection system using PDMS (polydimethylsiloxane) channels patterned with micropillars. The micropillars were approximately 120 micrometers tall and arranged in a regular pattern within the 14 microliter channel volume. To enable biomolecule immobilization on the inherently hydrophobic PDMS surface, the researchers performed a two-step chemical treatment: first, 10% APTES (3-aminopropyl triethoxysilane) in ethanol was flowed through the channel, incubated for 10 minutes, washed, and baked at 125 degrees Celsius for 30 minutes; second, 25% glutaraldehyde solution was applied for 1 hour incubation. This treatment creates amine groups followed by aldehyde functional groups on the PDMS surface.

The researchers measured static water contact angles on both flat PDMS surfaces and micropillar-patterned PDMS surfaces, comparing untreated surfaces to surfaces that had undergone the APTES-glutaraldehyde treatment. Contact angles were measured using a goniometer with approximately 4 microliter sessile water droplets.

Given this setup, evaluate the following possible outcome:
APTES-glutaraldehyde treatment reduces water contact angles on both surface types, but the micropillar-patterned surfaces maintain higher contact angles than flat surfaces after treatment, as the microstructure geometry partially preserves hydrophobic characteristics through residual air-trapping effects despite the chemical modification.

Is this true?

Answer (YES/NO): YES